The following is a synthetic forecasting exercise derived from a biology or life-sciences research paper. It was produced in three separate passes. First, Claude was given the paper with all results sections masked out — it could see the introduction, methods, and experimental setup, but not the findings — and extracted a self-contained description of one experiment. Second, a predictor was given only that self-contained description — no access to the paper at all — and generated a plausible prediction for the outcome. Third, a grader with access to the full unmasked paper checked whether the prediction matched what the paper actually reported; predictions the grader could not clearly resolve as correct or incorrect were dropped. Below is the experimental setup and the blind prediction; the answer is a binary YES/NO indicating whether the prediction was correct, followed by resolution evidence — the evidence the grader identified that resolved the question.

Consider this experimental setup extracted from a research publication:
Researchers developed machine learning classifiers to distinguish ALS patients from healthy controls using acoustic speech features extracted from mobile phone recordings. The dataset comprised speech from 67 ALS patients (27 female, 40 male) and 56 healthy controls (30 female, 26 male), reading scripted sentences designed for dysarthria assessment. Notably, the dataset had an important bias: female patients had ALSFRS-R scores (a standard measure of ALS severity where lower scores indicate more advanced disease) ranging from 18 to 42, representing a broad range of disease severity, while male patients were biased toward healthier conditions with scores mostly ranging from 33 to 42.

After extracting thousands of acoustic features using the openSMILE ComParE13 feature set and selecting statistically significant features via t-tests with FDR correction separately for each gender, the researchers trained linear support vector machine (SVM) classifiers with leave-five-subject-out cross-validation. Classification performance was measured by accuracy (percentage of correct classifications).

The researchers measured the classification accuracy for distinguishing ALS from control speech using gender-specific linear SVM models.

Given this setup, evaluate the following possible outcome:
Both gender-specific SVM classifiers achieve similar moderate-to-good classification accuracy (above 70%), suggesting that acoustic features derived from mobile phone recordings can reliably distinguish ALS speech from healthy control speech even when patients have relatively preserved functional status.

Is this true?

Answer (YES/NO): YES